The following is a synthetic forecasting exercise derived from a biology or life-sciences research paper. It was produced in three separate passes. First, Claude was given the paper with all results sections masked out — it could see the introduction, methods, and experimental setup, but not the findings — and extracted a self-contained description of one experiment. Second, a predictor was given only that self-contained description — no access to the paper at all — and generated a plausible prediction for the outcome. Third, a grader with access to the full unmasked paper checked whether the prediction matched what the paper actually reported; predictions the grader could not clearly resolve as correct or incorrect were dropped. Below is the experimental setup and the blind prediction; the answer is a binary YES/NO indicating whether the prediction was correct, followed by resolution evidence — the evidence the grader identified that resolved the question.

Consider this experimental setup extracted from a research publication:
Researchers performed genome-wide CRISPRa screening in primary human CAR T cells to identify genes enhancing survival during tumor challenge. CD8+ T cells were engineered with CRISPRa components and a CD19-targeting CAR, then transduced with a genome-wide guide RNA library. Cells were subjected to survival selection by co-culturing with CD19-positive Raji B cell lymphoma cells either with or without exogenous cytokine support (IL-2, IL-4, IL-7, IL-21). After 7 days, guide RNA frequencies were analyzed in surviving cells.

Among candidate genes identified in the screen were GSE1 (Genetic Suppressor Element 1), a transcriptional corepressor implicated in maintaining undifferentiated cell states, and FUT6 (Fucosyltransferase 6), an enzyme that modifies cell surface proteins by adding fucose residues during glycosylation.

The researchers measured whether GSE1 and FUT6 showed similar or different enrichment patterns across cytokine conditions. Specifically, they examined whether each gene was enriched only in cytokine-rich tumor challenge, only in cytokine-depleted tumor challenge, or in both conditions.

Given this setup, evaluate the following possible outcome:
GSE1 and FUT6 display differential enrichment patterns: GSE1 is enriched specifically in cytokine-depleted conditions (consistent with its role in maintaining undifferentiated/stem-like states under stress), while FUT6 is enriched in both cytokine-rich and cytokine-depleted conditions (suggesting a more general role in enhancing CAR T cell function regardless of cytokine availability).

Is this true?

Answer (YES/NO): NO